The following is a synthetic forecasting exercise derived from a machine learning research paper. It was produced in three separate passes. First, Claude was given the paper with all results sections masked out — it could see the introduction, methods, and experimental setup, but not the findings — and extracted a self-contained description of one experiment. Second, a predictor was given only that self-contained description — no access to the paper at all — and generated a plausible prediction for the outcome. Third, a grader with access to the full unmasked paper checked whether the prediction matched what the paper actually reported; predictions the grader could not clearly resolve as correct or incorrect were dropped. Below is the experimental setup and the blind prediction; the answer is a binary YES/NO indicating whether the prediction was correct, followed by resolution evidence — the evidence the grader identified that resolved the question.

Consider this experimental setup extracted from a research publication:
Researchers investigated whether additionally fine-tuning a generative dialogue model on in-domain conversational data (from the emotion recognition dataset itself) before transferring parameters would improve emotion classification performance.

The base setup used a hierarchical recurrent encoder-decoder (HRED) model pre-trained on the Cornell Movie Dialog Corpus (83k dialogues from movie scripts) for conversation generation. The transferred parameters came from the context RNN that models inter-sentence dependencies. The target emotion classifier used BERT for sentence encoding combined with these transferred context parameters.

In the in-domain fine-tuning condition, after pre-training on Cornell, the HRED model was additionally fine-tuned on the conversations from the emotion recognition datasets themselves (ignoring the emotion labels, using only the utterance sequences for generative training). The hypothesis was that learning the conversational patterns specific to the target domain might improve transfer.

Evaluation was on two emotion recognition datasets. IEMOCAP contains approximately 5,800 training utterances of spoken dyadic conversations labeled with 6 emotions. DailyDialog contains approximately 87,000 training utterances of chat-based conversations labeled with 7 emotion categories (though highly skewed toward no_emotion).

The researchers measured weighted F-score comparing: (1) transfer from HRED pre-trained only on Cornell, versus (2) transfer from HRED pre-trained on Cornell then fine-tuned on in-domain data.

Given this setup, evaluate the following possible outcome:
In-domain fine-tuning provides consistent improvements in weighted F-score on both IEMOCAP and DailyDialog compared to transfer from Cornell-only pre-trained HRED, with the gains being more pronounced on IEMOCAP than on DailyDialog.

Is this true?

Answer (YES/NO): NO